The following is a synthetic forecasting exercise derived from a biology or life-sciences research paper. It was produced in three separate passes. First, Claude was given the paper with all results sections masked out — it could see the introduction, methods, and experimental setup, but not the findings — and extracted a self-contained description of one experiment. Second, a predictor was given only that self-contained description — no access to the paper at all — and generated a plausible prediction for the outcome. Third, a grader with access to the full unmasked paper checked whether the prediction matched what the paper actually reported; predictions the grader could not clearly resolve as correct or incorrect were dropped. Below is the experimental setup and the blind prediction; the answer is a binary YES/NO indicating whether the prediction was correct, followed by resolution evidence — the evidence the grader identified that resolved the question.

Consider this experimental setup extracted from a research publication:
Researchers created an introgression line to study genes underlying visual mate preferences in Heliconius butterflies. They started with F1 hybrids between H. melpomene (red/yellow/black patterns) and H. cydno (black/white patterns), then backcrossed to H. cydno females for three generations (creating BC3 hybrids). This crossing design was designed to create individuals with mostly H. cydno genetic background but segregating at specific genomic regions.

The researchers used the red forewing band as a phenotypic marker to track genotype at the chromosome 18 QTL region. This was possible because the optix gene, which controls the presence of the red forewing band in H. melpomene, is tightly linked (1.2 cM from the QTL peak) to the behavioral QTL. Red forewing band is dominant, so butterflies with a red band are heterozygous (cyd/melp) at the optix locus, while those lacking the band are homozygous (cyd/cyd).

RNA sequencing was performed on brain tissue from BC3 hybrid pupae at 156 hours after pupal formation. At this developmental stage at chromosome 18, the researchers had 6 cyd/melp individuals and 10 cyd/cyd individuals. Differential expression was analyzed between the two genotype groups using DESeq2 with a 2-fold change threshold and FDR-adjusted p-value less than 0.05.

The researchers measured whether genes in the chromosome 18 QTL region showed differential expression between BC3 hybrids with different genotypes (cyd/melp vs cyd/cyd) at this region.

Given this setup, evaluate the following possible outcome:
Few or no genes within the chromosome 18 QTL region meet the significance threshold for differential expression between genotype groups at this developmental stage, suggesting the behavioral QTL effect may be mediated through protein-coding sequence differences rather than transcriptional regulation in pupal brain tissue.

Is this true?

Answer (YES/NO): NO